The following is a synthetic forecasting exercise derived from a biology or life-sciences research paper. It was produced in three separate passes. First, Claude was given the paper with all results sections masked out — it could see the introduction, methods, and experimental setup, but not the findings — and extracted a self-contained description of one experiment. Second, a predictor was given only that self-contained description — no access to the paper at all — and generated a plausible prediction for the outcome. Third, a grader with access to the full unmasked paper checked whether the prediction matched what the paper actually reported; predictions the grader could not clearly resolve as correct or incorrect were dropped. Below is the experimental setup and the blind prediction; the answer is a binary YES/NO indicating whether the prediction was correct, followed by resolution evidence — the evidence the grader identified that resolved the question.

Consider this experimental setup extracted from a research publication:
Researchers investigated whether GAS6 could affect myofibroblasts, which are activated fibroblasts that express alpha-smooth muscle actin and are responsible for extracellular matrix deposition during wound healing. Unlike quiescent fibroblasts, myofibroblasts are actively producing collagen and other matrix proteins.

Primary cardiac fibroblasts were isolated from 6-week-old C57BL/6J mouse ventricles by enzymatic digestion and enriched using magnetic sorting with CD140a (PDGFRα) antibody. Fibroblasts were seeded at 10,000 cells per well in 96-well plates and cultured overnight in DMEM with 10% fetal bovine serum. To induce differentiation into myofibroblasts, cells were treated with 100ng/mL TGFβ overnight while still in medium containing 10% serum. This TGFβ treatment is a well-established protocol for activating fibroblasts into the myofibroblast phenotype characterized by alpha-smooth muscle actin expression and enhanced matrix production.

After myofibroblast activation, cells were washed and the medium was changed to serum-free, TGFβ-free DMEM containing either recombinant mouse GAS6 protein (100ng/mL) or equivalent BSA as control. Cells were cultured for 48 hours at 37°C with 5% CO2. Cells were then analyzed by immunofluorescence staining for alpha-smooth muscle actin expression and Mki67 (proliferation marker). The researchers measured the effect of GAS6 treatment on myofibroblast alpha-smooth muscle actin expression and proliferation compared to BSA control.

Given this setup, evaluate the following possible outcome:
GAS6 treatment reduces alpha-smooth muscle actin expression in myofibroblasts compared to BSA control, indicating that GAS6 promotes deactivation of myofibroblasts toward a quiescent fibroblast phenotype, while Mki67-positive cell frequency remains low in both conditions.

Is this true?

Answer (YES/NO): NO